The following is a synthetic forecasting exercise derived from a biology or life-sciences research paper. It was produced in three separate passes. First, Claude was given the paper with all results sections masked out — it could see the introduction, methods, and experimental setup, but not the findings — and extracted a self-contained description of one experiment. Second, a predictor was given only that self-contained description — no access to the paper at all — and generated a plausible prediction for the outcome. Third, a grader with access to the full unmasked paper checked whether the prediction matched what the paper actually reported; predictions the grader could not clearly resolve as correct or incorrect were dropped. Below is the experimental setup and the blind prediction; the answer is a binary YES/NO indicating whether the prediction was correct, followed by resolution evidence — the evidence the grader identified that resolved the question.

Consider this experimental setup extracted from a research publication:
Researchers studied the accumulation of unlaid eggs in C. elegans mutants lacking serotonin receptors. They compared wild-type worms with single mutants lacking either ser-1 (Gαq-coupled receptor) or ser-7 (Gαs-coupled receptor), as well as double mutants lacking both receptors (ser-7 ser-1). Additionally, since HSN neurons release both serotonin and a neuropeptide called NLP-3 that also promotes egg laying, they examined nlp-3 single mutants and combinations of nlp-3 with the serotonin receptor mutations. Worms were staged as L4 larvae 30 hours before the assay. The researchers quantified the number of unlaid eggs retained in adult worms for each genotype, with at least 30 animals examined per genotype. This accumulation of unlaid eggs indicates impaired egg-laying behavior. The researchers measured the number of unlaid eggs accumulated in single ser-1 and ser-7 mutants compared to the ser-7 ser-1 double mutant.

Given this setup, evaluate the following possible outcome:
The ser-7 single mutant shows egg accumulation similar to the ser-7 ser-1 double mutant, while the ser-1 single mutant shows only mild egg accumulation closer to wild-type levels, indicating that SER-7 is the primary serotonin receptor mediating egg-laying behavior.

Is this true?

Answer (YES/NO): NO